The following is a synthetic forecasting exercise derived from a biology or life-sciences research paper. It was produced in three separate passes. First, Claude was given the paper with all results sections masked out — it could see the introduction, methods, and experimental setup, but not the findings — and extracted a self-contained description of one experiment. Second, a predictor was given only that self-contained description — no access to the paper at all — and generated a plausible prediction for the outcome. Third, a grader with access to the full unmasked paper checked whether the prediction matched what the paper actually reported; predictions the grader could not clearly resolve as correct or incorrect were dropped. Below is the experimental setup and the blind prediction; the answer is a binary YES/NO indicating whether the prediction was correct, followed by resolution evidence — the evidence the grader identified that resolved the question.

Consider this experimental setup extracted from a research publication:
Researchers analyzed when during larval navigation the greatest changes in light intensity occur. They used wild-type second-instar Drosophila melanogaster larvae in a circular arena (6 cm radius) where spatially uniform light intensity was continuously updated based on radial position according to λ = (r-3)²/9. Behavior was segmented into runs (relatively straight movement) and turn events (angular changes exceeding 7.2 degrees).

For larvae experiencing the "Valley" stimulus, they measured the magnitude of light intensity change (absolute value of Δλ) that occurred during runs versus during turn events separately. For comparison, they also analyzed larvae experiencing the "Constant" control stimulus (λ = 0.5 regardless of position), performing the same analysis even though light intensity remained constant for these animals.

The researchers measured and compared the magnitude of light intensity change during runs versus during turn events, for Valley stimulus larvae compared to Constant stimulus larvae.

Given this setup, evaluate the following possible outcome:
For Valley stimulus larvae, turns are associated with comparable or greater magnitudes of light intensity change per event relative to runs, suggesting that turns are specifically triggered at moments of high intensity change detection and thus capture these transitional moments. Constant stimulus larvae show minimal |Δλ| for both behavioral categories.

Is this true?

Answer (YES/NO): NO